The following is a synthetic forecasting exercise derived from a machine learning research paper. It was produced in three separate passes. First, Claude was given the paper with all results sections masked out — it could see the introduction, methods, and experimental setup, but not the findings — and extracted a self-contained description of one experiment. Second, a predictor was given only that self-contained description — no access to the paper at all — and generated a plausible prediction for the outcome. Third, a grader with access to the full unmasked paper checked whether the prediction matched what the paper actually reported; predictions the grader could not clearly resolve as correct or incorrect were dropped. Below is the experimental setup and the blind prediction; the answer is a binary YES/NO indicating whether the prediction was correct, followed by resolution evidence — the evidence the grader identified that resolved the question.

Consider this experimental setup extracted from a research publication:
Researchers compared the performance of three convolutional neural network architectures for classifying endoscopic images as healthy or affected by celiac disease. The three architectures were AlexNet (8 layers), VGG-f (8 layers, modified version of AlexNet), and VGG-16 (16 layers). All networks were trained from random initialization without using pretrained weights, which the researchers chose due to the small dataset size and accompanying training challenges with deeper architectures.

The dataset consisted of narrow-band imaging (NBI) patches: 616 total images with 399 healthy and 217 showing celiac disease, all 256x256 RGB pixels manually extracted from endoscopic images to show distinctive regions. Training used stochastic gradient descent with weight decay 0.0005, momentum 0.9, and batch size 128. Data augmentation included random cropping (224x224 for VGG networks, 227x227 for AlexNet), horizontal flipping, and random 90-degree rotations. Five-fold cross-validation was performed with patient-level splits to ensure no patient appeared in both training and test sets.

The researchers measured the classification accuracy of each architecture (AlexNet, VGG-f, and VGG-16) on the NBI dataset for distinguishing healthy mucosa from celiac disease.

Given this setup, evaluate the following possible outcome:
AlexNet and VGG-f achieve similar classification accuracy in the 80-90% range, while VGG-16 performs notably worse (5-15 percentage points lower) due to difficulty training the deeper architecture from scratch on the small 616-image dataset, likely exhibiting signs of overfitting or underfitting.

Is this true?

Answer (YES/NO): NO